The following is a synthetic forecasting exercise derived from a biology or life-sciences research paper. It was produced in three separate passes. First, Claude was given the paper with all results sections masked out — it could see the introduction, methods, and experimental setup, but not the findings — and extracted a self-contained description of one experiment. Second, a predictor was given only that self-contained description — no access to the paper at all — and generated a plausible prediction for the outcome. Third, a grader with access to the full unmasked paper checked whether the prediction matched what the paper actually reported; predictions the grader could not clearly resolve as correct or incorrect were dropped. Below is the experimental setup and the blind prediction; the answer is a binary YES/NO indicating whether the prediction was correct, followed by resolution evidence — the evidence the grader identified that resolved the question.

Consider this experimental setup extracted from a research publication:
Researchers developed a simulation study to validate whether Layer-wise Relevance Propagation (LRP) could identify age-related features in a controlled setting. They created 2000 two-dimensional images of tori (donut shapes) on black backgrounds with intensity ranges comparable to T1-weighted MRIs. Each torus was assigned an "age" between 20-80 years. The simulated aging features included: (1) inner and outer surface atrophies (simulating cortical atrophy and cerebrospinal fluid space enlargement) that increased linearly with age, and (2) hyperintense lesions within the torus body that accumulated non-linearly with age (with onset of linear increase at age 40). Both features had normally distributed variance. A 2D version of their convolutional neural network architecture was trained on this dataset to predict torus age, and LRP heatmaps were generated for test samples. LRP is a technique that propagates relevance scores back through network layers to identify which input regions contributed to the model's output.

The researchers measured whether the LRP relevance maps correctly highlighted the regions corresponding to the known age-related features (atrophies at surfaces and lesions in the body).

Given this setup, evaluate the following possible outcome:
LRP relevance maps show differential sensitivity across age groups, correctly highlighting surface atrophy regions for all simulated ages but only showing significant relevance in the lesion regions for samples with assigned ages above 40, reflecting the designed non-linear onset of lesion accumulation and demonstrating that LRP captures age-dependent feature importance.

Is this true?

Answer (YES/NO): NO